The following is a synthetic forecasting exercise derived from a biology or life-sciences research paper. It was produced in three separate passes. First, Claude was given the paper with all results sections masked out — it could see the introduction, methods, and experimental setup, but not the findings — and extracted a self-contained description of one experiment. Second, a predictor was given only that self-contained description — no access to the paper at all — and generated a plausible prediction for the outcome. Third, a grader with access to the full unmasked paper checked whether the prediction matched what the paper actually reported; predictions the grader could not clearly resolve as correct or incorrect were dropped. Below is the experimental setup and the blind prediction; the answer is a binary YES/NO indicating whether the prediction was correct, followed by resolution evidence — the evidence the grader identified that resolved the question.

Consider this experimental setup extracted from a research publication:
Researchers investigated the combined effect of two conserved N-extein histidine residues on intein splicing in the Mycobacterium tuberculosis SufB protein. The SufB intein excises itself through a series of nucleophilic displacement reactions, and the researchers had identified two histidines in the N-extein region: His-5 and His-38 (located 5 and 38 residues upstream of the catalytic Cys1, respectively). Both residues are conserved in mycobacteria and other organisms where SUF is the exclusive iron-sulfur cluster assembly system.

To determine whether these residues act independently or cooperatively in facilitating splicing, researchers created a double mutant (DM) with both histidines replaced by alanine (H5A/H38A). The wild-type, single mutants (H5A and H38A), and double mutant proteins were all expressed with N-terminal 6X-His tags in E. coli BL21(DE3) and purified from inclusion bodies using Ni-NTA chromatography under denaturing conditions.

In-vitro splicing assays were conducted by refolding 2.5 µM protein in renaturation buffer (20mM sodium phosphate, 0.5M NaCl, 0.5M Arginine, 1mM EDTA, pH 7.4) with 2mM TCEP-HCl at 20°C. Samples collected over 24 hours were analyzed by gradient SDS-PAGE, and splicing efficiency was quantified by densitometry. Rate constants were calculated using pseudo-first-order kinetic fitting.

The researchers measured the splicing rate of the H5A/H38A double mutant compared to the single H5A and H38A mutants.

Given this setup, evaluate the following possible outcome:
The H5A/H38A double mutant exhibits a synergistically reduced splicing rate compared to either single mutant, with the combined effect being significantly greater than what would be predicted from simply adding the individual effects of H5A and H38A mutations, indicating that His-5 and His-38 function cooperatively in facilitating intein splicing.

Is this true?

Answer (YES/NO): NO